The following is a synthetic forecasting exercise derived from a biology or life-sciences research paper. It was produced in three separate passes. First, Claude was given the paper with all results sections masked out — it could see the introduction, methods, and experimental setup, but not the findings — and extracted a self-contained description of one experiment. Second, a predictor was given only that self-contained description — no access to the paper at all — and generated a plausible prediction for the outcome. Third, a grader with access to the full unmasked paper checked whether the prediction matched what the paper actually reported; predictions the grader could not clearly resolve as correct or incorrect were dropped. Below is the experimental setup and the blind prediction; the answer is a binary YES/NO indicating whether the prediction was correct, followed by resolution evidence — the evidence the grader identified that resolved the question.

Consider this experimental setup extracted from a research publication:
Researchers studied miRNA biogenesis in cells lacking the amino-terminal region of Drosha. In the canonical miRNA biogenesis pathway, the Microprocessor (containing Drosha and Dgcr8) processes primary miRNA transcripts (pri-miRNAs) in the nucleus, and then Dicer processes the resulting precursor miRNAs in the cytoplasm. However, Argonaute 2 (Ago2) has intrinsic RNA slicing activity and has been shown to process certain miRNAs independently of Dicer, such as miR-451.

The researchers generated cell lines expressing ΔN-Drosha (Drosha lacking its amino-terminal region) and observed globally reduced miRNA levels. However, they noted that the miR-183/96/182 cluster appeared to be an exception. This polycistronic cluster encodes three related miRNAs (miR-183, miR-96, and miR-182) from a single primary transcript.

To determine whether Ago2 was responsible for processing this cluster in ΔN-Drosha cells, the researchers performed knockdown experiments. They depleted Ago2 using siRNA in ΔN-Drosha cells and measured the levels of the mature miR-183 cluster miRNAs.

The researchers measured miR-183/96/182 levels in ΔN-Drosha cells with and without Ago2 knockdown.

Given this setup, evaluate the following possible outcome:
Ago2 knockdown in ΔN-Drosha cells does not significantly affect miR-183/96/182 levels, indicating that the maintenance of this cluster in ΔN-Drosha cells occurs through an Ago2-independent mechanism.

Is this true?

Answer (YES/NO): NO